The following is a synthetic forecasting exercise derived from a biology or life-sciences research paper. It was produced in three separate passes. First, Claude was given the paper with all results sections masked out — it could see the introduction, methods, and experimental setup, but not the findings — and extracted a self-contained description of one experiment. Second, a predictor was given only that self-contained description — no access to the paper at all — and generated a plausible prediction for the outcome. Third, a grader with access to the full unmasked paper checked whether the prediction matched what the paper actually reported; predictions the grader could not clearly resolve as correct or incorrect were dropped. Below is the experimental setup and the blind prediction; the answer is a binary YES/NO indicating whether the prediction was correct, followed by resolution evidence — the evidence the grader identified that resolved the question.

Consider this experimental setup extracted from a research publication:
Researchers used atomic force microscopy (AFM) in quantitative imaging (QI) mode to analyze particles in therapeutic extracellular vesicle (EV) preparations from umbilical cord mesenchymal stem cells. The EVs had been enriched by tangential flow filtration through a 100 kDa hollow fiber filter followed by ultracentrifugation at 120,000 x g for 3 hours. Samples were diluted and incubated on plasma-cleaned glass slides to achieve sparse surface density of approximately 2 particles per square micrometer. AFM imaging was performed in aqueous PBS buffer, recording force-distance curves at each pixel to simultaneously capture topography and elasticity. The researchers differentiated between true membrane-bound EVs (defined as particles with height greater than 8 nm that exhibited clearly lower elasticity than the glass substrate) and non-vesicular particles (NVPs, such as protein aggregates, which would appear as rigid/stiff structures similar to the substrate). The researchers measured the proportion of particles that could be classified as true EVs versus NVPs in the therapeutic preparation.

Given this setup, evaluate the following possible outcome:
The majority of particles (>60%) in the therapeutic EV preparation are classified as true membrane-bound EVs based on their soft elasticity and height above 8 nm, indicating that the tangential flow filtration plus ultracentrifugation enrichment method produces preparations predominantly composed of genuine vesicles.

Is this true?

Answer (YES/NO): NO